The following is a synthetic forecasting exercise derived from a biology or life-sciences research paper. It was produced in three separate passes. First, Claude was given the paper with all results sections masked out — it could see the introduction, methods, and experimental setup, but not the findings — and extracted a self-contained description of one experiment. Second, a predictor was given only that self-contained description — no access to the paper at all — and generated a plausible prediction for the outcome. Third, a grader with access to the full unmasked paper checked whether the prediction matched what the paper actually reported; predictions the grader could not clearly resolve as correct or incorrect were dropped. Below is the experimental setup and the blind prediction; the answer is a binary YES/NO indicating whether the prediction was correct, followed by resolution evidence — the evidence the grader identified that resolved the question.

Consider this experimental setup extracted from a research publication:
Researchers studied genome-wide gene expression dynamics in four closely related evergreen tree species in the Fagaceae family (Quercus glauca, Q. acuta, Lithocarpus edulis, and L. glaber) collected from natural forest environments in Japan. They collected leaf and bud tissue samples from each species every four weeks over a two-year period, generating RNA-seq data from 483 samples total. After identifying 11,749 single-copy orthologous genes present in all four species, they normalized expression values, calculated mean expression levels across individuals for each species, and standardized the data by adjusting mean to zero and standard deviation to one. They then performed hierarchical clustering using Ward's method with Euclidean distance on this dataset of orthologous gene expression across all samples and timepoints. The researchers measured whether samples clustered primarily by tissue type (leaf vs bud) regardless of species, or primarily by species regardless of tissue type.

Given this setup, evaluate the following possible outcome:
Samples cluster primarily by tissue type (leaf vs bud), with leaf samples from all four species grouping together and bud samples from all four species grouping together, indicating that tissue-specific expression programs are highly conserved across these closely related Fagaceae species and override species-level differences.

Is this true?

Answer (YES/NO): YES